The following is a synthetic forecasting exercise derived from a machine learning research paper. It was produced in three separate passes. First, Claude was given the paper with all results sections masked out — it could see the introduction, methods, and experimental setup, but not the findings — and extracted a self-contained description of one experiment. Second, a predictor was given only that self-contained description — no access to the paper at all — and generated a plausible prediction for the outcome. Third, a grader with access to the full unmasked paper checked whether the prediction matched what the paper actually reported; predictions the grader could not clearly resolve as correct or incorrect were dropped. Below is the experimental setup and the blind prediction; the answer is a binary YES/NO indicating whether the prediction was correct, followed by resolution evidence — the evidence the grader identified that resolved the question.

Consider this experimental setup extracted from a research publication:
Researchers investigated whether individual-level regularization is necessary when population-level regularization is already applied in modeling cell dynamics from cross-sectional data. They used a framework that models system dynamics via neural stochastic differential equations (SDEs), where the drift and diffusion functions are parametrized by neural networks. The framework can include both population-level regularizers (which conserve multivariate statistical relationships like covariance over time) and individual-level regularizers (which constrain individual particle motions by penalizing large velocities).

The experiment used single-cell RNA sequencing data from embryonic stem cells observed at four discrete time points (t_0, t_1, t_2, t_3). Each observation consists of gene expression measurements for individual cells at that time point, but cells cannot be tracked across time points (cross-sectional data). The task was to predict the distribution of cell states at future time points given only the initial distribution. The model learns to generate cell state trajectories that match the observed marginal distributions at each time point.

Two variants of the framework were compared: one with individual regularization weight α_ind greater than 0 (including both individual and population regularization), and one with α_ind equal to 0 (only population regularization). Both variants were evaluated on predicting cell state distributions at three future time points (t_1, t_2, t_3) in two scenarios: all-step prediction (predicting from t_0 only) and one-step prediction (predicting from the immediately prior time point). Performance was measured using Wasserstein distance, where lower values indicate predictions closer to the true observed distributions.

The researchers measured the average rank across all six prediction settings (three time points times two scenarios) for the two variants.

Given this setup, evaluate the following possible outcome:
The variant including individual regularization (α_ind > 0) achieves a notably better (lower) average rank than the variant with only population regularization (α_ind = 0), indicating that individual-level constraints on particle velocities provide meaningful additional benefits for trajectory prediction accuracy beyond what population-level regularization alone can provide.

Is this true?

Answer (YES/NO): NO